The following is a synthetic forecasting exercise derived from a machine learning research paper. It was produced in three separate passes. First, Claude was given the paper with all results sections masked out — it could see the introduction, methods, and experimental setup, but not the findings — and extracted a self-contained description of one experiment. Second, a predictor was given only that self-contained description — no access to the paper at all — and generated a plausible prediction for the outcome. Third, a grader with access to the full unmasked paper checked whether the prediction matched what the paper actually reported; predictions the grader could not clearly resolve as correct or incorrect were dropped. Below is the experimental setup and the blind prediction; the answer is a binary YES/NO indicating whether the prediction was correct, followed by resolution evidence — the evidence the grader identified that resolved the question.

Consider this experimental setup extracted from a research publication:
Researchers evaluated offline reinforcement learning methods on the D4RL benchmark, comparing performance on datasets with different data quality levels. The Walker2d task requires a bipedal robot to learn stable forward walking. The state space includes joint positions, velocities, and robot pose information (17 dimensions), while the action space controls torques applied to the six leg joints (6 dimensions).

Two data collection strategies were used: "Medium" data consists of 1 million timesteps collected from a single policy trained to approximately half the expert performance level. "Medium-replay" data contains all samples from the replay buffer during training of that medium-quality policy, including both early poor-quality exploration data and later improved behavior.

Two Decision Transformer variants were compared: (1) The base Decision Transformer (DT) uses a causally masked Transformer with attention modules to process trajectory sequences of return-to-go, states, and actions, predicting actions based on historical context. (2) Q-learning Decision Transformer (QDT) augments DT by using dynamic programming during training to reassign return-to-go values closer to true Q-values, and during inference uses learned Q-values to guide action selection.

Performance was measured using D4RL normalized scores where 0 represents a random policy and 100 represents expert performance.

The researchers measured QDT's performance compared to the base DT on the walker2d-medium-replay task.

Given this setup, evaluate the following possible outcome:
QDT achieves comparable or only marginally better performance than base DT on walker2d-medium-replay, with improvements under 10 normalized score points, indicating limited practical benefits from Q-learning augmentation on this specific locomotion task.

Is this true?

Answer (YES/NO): NO